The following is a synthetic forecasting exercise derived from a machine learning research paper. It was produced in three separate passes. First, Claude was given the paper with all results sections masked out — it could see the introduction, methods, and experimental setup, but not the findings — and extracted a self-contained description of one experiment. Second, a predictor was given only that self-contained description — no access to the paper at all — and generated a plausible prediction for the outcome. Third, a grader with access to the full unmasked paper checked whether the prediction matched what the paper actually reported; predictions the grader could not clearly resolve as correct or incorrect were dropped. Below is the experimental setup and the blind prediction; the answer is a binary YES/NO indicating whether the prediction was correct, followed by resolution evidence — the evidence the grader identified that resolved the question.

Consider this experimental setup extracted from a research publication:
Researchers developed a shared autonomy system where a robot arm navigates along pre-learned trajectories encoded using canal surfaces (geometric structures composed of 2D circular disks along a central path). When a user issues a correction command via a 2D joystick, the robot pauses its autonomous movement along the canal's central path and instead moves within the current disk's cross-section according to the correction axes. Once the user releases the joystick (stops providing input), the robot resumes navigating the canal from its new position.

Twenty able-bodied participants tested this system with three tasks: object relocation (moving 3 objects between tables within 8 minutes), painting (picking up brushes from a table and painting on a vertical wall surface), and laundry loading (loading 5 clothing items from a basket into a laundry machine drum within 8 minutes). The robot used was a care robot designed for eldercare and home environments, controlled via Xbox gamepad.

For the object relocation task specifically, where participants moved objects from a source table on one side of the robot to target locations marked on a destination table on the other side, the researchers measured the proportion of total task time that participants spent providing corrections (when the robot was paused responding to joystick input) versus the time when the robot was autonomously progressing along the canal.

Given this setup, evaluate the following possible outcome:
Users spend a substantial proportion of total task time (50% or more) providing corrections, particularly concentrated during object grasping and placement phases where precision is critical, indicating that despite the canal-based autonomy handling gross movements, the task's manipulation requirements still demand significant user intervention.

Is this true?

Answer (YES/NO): NO